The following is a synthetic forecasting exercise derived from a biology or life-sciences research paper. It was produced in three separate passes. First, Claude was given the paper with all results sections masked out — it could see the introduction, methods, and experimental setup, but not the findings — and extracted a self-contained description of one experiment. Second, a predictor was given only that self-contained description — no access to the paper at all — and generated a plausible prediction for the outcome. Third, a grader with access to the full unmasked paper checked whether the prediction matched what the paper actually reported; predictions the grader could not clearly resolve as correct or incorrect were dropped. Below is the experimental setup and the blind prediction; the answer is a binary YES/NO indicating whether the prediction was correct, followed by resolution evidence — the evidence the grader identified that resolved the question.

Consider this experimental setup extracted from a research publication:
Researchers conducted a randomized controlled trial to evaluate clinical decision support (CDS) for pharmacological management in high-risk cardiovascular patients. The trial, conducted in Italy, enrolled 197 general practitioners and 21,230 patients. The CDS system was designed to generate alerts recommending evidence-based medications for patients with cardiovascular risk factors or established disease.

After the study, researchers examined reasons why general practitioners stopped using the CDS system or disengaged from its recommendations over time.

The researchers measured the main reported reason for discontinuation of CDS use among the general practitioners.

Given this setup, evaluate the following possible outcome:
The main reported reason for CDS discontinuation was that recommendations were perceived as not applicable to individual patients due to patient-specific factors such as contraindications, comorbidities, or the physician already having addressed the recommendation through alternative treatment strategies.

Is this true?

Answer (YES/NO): NO